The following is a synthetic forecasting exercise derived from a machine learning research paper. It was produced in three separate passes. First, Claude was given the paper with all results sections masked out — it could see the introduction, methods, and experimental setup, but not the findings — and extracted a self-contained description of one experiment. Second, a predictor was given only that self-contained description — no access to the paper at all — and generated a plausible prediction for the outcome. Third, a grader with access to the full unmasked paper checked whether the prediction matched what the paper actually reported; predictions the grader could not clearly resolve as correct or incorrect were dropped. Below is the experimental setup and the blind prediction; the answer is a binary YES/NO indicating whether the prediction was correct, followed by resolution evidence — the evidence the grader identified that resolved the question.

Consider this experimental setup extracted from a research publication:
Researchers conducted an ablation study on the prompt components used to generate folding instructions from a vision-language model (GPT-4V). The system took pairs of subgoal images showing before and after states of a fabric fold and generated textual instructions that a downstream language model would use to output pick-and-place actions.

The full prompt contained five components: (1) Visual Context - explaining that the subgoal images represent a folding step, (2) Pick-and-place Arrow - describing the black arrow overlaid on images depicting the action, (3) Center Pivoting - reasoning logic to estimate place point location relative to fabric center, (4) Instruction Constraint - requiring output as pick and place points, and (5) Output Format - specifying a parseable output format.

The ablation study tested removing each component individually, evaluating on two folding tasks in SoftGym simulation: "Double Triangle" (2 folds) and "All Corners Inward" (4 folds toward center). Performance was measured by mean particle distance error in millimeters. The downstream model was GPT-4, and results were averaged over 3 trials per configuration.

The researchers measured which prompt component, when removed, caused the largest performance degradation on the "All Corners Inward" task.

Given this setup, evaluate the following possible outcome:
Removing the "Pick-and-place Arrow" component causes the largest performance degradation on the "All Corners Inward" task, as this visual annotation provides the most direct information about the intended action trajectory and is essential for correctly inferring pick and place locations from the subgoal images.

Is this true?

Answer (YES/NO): NO